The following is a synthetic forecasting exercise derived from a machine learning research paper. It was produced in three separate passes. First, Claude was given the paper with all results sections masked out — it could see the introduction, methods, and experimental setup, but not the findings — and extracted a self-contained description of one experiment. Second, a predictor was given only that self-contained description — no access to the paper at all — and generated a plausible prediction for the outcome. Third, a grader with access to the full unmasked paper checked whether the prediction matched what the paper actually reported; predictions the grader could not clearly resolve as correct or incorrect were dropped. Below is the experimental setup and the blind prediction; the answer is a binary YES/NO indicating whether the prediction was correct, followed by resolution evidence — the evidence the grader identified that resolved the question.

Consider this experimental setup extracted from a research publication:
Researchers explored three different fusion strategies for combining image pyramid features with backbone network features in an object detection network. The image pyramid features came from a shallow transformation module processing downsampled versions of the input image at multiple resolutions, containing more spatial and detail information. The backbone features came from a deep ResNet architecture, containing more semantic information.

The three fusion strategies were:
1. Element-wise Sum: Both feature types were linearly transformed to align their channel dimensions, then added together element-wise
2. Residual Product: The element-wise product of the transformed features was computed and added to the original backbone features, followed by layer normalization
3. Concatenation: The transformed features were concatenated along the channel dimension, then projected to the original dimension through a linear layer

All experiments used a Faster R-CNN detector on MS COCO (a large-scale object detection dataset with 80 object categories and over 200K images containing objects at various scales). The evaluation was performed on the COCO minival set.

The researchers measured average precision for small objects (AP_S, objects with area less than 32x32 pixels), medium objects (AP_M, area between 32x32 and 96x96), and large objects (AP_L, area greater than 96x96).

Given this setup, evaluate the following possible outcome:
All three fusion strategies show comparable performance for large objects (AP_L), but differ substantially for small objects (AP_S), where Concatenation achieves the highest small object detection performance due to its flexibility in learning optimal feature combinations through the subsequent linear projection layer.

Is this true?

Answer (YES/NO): NO